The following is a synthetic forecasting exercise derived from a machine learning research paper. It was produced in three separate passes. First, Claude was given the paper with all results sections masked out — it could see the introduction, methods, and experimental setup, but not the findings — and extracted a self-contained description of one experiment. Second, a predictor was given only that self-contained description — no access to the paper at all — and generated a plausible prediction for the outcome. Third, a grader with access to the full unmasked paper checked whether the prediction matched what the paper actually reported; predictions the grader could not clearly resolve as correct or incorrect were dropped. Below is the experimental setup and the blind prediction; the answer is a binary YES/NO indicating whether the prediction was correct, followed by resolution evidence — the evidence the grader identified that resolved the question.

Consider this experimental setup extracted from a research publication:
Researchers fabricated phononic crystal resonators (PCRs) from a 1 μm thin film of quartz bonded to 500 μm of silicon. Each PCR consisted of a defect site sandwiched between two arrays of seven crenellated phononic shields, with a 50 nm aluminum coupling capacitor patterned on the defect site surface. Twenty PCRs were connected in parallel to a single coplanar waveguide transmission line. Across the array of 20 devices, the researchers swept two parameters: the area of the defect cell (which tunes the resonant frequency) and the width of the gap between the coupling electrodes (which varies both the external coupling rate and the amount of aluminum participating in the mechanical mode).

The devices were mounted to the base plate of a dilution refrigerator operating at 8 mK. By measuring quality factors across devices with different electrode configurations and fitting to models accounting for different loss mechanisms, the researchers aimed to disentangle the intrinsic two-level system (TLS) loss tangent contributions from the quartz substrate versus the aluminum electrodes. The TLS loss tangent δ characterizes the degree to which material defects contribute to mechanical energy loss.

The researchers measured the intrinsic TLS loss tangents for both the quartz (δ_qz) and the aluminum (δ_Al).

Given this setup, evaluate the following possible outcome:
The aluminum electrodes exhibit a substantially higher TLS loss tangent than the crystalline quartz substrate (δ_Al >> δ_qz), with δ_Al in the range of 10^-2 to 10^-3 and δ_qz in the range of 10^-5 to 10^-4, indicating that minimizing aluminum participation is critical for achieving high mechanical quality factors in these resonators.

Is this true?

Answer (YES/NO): NO